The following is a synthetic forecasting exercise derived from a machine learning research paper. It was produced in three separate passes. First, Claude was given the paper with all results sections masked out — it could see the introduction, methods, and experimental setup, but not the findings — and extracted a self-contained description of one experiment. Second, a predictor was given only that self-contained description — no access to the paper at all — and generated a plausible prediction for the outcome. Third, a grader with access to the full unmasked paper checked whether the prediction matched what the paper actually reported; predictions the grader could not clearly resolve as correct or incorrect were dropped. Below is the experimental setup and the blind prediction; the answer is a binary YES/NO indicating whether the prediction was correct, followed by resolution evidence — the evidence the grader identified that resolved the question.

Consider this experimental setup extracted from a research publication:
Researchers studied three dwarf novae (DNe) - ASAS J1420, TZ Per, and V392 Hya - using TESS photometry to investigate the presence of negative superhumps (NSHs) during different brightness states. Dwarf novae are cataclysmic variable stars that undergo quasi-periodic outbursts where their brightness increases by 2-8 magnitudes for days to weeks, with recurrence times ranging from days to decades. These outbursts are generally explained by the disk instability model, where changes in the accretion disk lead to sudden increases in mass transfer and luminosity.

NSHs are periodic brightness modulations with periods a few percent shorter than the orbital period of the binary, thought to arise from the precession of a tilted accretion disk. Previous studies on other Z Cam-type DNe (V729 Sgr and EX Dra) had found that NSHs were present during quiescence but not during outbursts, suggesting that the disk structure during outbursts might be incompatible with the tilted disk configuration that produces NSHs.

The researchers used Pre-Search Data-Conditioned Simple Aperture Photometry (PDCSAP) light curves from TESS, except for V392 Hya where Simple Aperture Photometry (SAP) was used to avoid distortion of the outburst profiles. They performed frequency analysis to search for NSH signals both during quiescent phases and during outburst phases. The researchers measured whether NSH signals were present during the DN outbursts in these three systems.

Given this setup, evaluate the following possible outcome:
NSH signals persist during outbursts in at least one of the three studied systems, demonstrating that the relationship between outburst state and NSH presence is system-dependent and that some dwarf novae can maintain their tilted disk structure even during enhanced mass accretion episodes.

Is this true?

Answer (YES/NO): YES